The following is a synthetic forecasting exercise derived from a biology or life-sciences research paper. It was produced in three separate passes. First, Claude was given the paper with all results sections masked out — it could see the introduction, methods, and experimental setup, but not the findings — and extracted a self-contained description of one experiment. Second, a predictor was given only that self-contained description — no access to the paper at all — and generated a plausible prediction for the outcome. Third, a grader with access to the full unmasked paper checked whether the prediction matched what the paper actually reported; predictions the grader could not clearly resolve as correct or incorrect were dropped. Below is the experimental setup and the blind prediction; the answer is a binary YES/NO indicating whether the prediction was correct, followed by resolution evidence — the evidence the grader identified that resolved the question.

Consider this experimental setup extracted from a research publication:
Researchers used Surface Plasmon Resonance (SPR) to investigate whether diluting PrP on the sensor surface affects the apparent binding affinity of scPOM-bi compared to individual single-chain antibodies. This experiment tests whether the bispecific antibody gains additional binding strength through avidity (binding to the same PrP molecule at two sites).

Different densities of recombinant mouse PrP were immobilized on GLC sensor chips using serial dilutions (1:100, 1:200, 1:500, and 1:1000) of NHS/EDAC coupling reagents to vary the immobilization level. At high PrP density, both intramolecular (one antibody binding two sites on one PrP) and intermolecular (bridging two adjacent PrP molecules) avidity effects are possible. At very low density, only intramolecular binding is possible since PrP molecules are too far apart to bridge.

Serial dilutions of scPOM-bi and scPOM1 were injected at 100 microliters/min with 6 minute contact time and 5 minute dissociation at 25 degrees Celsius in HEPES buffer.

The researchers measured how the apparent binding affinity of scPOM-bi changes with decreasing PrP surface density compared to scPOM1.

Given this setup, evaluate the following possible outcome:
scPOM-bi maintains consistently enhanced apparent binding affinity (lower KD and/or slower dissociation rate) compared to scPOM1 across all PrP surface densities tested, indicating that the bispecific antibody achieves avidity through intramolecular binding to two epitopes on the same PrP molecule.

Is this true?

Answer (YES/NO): NO